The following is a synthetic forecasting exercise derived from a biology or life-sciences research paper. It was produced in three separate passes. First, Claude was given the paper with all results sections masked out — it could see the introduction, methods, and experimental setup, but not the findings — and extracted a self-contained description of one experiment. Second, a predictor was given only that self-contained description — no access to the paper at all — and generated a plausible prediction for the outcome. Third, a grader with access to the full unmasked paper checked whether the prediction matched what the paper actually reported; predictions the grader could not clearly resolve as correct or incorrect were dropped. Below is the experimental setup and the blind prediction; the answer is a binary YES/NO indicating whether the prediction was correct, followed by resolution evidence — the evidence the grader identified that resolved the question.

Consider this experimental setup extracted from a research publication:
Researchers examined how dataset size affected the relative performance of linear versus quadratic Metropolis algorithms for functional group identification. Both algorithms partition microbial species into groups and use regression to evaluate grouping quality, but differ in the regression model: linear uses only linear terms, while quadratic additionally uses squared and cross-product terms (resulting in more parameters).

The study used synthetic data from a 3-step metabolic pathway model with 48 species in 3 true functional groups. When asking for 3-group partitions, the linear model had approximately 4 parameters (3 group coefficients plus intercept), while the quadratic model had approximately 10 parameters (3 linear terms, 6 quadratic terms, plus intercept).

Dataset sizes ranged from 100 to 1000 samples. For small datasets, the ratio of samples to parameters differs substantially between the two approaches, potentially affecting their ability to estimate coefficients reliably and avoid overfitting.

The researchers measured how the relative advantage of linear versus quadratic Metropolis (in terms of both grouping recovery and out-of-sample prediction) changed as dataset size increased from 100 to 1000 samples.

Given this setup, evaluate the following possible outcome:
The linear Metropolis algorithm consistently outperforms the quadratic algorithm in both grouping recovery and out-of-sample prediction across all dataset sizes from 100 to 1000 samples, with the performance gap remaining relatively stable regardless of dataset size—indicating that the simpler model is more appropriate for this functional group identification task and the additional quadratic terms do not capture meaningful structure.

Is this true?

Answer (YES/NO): NO